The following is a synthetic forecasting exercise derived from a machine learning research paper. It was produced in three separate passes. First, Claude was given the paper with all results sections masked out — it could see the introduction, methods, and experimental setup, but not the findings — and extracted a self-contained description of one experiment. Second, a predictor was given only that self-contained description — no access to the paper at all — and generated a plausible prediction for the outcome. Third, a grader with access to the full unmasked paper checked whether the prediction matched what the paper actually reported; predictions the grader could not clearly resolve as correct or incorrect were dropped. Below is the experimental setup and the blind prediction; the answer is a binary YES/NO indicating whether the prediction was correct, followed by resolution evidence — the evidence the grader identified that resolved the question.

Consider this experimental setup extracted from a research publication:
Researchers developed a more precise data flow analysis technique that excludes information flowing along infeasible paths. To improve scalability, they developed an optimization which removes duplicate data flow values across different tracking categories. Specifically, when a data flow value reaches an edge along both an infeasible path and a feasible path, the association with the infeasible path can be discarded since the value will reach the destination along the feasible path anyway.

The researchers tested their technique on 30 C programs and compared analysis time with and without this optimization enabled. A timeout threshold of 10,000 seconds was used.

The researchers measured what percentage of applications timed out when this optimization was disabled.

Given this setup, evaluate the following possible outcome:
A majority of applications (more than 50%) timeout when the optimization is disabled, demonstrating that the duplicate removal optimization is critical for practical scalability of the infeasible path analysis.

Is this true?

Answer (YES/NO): NO